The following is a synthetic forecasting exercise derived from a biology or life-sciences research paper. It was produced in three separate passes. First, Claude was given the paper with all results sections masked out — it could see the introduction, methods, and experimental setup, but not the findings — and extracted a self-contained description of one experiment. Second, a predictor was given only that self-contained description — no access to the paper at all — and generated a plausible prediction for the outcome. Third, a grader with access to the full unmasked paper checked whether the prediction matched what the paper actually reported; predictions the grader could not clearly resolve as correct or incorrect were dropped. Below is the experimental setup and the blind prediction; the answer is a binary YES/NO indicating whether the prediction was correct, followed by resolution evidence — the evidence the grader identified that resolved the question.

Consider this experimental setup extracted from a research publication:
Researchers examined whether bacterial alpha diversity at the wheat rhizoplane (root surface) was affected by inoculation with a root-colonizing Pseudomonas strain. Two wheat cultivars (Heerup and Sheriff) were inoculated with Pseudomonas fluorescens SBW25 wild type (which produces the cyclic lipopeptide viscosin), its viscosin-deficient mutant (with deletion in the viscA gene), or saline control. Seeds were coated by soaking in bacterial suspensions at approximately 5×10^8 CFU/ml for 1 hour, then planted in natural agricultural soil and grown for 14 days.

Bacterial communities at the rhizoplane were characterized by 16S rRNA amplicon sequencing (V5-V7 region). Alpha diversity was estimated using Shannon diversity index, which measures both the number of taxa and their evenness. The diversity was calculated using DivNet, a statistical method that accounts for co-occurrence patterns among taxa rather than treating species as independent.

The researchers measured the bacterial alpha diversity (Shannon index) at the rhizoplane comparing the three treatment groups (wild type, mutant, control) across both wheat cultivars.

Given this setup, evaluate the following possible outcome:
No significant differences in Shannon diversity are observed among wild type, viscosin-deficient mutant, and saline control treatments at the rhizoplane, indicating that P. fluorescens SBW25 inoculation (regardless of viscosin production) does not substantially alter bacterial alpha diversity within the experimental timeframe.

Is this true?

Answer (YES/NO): NO